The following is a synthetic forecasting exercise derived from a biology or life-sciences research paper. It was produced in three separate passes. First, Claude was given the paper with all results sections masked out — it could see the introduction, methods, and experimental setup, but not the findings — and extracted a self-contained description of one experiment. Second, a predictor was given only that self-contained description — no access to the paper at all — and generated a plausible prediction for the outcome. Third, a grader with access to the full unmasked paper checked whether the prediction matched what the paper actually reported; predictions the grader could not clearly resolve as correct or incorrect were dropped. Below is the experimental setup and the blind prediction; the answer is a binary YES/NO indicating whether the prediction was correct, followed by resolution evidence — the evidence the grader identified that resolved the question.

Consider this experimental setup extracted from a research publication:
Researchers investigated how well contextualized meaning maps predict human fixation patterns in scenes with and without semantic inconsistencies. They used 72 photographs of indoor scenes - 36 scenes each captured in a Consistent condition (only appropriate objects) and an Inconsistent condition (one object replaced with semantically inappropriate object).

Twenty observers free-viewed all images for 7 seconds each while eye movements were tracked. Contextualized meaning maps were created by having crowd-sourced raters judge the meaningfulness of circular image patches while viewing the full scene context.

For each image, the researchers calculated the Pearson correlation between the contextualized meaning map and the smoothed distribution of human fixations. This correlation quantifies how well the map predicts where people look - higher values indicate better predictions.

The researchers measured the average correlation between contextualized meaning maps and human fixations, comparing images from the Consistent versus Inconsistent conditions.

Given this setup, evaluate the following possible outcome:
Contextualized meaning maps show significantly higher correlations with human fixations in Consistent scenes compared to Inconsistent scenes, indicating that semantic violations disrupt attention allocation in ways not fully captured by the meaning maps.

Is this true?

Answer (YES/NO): NO